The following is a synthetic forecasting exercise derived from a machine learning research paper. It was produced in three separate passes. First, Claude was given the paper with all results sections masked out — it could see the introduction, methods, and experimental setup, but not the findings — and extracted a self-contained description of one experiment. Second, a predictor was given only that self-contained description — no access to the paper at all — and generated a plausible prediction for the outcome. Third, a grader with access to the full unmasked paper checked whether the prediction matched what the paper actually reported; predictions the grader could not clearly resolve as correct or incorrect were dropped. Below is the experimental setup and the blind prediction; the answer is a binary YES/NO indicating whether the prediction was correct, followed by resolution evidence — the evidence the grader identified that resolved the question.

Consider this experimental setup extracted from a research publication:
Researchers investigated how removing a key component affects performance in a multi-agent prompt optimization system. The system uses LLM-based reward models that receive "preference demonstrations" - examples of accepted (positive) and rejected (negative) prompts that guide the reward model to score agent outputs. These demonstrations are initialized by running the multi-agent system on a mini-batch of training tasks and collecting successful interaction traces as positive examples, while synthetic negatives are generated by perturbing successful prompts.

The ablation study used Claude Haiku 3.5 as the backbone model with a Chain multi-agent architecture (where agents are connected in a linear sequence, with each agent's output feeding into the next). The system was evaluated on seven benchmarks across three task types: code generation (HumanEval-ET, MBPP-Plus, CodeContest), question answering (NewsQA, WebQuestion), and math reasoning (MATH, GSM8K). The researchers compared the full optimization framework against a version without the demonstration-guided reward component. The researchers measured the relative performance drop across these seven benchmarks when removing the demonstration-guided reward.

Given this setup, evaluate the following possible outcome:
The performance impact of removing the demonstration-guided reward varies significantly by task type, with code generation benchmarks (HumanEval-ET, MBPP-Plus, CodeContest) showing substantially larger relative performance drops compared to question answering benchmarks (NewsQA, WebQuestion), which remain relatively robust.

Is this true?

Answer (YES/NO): NO